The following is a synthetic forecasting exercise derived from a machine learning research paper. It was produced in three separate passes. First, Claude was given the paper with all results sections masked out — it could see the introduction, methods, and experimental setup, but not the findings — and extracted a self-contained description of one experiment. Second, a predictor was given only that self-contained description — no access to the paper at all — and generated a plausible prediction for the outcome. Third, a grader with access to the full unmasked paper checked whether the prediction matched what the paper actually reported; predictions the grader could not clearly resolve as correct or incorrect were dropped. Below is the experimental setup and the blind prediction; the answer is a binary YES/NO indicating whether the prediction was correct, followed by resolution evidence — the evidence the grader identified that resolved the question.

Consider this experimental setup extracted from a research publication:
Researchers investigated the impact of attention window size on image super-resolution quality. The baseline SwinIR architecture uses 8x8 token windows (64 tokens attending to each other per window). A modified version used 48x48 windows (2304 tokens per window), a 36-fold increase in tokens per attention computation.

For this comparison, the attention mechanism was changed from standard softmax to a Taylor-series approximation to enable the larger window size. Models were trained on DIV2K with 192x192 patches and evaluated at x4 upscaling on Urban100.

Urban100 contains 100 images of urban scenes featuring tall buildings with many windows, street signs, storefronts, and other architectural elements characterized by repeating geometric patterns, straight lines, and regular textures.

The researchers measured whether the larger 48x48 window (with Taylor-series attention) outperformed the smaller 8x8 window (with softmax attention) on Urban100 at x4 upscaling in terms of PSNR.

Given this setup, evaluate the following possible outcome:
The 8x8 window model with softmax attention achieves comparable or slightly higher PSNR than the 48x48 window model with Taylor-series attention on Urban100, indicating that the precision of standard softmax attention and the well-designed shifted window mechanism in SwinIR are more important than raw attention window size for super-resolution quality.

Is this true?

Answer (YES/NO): YES